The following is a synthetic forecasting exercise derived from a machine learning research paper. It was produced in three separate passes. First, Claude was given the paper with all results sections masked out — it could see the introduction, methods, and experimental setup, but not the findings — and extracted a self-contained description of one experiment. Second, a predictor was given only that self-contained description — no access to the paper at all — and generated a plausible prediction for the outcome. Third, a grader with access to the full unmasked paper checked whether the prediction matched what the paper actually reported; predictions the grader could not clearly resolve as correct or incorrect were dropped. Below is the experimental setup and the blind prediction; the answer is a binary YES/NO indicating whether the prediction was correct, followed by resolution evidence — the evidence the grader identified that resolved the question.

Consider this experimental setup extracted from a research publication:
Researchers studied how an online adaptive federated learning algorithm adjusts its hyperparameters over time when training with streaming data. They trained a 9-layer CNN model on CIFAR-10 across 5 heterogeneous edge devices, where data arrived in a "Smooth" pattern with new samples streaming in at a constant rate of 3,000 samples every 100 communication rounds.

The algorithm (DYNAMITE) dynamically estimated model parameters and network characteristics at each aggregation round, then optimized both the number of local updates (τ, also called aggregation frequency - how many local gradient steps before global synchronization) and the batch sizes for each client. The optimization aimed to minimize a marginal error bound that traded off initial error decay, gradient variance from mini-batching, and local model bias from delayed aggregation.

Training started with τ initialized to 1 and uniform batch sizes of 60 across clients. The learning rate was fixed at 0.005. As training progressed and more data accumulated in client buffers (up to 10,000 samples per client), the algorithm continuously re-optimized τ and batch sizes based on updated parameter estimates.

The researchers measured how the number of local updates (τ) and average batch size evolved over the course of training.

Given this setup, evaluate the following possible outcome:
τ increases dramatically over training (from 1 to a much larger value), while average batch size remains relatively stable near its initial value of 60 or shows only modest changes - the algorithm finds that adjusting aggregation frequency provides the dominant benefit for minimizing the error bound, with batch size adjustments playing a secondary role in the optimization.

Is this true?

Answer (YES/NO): NO